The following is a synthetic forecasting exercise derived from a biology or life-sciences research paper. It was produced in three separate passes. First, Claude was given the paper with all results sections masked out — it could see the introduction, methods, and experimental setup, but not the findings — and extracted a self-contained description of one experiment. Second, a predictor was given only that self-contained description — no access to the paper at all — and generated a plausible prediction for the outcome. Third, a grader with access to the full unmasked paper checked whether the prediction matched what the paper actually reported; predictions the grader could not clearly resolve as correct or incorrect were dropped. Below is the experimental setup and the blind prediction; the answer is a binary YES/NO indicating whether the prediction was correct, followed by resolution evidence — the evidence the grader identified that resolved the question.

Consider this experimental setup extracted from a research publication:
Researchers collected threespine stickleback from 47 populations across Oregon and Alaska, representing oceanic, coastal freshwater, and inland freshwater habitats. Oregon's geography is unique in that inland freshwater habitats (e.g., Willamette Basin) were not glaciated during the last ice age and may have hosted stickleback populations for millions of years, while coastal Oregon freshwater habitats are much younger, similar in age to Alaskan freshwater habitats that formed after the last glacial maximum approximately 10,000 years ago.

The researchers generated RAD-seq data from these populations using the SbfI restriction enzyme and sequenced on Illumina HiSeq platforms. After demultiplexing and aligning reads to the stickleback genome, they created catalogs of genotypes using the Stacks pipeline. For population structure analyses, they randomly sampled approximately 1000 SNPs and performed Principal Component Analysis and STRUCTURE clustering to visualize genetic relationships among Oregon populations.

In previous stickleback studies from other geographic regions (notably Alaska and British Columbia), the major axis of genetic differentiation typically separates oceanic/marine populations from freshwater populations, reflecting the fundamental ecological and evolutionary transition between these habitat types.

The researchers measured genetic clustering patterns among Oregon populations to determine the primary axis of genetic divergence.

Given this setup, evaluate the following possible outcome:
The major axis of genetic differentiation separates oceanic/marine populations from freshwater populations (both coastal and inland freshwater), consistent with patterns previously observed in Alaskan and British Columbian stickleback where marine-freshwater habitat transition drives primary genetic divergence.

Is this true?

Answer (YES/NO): NO